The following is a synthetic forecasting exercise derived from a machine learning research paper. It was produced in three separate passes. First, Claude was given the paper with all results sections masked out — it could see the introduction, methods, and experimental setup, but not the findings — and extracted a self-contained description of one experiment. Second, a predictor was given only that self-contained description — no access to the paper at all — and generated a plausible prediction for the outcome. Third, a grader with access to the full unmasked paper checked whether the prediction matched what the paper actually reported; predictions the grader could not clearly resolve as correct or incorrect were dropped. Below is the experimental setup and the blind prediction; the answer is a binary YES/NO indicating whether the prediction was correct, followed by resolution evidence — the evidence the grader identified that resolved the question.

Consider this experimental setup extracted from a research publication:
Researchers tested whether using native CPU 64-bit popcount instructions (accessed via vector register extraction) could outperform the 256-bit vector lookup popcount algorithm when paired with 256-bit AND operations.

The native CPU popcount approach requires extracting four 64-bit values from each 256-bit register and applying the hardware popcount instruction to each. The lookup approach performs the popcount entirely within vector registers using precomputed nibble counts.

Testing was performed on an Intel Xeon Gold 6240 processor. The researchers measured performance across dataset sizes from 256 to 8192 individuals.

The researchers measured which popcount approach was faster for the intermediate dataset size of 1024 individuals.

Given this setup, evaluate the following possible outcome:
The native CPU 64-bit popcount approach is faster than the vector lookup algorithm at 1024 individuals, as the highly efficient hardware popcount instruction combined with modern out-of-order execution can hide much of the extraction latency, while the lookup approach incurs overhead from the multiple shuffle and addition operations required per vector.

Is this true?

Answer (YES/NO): NO